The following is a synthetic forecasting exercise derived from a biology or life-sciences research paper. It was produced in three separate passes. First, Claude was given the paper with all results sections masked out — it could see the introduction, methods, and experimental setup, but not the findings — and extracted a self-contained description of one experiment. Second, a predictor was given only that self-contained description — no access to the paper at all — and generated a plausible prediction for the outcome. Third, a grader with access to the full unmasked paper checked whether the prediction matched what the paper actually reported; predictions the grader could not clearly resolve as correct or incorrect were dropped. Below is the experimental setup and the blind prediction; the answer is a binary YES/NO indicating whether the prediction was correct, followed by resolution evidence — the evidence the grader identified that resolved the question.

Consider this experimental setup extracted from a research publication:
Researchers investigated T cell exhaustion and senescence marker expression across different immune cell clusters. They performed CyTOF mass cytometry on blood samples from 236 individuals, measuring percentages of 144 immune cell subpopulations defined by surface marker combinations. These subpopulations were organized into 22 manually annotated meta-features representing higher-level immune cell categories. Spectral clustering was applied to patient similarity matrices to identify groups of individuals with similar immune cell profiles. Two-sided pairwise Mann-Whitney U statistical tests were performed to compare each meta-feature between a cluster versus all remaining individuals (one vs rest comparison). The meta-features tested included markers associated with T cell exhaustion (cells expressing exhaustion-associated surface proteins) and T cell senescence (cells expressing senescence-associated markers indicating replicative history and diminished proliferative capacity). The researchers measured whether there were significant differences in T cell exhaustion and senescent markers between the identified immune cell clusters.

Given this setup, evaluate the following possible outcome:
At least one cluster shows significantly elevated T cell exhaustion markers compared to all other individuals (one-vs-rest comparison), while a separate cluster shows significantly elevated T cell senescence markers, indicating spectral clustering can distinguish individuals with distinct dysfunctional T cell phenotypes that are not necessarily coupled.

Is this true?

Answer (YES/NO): YES